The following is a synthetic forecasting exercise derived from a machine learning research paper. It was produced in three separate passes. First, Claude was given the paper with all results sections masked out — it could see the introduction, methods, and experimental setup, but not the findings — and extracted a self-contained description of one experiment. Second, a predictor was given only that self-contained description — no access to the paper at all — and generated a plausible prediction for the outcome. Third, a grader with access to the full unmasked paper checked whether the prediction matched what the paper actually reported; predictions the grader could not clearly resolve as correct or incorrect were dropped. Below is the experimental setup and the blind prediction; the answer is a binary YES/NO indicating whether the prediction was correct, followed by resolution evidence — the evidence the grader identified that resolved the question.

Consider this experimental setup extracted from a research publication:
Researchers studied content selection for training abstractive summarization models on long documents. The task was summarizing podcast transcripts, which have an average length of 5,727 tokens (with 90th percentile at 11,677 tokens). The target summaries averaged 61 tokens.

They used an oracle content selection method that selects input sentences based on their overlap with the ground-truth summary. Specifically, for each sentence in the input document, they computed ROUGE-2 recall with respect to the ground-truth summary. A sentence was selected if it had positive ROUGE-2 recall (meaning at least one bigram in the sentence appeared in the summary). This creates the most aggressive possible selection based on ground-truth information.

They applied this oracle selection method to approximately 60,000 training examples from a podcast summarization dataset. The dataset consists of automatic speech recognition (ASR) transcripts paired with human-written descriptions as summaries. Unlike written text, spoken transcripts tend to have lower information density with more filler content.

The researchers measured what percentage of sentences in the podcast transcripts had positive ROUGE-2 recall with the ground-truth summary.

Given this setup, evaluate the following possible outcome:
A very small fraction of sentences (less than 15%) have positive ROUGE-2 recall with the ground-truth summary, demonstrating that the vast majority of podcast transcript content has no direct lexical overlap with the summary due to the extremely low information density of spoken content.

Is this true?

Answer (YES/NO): NO